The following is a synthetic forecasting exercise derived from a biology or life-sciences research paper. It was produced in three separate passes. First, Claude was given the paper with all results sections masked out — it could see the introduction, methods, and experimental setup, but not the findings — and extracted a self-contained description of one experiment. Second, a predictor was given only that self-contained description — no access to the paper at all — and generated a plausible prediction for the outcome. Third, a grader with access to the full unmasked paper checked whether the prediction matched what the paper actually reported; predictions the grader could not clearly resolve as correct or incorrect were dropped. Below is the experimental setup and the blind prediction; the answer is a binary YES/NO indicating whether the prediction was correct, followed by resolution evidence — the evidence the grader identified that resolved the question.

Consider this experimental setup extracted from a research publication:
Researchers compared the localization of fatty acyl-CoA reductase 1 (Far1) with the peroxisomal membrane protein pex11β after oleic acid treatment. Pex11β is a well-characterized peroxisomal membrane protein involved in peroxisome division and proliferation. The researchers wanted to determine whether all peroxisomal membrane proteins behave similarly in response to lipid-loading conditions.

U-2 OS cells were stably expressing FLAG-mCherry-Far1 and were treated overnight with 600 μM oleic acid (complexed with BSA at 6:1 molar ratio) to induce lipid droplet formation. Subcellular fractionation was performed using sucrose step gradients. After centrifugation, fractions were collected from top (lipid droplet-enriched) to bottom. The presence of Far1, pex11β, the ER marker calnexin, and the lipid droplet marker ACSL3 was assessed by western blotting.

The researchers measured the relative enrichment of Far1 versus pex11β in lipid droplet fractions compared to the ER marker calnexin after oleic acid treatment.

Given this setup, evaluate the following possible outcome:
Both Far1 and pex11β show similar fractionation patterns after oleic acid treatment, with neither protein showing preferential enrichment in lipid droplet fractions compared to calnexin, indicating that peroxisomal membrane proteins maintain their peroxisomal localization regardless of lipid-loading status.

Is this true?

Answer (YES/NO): NO